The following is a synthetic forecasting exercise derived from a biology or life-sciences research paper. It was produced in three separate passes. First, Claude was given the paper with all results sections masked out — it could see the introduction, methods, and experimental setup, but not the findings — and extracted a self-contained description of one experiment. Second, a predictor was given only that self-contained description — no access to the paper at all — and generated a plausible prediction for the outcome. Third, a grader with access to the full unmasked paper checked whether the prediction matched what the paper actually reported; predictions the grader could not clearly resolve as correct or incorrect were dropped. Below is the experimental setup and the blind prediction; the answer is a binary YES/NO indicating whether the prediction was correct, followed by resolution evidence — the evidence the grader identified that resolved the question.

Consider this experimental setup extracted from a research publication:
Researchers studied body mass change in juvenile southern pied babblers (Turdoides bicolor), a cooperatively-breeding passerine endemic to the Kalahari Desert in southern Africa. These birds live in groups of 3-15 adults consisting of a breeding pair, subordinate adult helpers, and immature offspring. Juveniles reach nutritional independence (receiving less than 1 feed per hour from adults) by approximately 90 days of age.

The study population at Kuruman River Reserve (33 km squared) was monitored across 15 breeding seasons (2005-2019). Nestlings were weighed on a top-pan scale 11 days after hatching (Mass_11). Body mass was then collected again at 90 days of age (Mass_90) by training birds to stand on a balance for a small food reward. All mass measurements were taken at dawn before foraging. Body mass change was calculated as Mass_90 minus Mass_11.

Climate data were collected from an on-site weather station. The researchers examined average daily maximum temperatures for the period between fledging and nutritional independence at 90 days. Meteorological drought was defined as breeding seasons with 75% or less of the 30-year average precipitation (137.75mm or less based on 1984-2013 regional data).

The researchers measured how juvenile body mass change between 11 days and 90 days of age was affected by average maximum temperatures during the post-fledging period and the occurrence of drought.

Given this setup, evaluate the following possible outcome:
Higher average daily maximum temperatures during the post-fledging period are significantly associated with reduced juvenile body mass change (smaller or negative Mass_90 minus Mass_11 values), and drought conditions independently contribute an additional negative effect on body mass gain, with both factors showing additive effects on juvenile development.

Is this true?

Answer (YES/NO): NO